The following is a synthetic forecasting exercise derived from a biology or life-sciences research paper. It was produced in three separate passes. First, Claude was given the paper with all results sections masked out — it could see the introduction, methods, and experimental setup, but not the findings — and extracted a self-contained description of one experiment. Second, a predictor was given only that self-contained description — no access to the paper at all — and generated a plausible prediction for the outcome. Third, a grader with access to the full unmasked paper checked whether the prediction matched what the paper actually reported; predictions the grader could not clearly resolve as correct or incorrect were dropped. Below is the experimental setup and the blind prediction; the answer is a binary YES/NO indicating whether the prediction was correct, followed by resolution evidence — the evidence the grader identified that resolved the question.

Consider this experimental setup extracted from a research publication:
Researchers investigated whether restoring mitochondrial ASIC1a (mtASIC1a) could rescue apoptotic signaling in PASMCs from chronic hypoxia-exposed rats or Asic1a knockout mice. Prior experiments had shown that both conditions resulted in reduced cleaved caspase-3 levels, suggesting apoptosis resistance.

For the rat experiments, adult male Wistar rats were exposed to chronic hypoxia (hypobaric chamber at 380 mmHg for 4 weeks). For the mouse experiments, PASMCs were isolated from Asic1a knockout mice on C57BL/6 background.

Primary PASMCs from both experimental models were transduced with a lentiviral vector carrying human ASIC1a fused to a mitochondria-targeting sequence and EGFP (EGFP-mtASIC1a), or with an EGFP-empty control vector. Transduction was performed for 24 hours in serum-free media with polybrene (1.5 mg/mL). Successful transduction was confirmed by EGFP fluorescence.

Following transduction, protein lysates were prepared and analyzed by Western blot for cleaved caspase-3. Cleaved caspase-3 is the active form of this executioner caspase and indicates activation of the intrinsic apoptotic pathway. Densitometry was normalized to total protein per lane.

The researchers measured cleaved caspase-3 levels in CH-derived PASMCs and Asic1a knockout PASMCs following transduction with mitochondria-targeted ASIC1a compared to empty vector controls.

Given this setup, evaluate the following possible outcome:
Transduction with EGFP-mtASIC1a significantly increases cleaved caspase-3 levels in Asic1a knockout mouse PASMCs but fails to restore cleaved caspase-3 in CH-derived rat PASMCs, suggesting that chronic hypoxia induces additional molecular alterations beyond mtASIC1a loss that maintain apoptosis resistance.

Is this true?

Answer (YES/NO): NO